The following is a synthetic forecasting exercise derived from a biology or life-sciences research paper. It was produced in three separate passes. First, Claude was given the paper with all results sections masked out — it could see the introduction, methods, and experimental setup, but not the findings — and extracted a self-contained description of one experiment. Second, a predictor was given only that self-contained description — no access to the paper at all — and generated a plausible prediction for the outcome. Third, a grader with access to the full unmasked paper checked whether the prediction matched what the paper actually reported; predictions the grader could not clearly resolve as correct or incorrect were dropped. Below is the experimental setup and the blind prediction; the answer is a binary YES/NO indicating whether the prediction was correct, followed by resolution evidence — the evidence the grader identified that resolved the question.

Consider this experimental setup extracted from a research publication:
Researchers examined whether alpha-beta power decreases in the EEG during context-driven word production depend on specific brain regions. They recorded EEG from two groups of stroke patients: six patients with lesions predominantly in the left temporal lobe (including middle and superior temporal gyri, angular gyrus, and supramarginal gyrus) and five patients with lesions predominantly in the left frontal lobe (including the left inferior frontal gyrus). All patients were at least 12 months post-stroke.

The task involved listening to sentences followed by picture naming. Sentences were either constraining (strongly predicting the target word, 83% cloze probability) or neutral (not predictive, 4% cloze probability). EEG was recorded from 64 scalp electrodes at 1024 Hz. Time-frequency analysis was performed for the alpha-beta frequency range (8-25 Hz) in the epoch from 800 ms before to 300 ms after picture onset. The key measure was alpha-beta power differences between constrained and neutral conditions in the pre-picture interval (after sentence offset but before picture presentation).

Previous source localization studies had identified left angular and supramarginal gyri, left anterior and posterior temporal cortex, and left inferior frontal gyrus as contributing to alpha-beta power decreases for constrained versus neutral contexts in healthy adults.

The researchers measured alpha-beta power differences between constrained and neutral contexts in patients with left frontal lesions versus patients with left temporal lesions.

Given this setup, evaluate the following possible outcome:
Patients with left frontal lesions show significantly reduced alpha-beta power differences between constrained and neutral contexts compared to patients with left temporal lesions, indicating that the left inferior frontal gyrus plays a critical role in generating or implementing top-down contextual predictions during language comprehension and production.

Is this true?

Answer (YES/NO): NO